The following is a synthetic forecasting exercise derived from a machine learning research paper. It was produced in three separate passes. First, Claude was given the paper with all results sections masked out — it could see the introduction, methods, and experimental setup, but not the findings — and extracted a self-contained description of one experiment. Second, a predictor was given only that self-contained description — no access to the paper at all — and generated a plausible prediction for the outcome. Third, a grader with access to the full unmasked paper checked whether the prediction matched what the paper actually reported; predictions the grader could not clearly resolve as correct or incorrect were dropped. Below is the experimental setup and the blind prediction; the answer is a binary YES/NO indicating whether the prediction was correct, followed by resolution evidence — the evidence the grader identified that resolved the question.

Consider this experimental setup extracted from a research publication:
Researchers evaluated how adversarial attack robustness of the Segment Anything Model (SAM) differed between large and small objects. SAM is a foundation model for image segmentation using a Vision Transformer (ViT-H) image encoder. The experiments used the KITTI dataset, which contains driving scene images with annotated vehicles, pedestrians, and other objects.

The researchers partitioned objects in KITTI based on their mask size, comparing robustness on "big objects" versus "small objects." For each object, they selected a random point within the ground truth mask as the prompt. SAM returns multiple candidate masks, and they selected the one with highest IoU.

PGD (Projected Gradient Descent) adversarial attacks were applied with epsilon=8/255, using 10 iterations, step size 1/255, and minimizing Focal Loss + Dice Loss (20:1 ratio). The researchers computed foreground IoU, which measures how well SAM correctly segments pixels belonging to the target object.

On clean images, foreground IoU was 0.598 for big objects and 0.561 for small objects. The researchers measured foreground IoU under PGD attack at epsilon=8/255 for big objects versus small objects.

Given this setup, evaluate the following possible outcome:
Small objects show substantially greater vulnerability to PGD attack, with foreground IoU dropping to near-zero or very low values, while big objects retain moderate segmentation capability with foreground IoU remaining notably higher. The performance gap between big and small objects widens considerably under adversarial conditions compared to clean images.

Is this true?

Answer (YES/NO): NO